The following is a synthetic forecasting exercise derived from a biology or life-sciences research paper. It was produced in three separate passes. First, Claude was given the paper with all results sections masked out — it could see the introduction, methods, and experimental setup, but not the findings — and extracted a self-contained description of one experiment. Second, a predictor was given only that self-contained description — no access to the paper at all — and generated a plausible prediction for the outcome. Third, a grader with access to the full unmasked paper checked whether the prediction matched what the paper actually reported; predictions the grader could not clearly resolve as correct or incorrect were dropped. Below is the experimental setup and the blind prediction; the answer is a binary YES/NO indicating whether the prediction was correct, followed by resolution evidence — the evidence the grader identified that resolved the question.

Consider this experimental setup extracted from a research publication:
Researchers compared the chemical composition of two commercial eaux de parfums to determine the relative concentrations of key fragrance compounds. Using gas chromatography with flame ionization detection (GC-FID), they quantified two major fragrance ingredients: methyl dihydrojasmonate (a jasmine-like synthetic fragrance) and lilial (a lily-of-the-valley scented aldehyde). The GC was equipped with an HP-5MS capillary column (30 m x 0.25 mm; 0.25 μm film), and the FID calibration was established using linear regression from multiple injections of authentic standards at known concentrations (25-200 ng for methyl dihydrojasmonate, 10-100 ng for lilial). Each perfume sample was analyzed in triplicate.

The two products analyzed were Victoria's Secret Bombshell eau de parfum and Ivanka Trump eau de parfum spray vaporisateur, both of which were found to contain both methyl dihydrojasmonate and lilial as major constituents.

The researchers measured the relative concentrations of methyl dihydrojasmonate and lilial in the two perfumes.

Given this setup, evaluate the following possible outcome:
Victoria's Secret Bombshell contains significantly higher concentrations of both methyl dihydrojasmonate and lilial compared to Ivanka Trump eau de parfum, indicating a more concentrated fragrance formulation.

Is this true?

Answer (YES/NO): NO